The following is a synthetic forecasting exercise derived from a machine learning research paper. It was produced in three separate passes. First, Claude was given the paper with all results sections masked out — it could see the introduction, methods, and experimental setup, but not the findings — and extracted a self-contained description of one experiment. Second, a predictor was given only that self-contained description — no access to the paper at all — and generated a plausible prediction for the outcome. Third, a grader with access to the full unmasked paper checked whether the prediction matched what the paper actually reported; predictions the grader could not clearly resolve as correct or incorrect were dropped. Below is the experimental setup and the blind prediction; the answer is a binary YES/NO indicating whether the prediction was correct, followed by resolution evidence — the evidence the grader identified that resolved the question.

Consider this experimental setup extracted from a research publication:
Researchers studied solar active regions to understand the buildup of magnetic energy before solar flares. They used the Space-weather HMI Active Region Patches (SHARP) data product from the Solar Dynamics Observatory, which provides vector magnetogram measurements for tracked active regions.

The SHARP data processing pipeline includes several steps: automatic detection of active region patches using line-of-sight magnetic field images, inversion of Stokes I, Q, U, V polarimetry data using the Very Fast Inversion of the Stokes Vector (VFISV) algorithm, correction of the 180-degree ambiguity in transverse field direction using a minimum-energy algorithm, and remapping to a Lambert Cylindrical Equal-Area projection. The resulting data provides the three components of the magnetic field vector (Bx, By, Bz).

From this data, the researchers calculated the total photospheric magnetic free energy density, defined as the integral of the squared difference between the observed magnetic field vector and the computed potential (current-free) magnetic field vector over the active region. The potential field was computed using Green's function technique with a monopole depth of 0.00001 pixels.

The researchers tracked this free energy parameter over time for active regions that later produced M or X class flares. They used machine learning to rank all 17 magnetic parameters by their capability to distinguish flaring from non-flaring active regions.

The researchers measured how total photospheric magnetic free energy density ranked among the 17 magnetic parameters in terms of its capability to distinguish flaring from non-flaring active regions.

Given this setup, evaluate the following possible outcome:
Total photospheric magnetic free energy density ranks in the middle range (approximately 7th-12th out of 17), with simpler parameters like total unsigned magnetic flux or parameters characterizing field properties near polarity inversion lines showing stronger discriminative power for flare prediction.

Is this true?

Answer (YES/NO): NO